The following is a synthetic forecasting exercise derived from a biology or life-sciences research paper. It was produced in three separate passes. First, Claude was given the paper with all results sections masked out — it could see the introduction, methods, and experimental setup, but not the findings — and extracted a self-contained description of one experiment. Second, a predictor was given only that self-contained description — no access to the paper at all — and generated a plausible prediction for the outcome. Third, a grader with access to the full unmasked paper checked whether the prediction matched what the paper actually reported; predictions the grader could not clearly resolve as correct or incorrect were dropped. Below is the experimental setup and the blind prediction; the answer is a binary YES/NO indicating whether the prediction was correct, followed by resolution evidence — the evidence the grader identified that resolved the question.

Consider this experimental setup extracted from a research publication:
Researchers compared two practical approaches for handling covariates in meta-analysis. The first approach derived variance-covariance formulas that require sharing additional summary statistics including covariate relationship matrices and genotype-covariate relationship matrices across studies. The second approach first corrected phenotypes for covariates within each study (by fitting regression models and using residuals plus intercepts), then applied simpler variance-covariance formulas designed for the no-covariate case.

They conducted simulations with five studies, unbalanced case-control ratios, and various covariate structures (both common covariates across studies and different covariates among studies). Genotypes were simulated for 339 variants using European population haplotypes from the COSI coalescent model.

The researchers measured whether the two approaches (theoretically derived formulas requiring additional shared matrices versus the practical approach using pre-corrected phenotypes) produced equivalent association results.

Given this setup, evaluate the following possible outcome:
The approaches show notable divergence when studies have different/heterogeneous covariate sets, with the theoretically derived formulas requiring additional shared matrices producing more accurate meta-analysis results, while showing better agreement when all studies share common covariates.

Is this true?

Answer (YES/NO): NO